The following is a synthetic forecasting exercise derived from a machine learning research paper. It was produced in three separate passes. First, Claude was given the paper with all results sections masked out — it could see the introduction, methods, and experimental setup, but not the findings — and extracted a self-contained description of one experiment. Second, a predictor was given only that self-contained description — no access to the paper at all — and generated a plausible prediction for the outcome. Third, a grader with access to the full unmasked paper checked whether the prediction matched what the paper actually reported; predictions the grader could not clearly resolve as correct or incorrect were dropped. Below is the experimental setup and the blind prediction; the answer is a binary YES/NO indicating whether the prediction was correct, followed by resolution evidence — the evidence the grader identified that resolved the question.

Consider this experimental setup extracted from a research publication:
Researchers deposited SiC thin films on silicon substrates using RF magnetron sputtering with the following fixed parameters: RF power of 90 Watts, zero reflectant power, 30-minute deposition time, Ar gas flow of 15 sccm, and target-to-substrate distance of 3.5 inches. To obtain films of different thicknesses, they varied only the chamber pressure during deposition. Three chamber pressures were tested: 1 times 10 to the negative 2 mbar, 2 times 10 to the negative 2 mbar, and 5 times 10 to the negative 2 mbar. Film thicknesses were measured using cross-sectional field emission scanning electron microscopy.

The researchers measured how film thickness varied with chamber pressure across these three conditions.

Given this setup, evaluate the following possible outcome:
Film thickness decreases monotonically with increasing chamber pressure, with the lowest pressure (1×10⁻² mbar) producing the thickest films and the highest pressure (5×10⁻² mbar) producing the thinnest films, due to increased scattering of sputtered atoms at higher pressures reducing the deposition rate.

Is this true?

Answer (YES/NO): NO